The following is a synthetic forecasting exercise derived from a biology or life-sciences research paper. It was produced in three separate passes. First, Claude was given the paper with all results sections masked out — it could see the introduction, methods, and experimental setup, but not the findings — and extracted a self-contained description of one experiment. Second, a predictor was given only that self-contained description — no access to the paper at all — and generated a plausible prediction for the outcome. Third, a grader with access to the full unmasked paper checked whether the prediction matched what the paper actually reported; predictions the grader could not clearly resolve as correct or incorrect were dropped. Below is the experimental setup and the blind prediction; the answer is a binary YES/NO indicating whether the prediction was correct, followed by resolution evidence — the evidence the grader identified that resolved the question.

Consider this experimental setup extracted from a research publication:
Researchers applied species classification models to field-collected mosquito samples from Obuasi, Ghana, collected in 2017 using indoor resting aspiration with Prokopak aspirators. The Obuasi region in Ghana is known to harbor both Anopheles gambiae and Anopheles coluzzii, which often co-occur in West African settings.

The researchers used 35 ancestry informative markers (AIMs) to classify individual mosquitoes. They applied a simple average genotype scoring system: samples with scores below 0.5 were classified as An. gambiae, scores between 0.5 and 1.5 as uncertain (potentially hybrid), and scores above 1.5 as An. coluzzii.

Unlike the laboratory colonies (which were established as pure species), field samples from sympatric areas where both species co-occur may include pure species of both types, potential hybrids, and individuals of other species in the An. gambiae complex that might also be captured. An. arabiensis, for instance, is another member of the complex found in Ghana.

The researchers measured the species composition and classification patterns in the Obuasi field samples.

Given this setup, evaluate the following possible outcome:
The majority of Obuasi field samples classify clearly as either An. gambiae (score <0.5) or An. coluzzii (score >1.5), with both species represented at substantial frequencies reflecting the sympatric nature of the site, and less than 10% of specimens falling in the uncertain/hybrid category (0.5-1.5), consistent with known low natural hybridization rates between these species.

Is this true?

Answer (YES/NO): NO